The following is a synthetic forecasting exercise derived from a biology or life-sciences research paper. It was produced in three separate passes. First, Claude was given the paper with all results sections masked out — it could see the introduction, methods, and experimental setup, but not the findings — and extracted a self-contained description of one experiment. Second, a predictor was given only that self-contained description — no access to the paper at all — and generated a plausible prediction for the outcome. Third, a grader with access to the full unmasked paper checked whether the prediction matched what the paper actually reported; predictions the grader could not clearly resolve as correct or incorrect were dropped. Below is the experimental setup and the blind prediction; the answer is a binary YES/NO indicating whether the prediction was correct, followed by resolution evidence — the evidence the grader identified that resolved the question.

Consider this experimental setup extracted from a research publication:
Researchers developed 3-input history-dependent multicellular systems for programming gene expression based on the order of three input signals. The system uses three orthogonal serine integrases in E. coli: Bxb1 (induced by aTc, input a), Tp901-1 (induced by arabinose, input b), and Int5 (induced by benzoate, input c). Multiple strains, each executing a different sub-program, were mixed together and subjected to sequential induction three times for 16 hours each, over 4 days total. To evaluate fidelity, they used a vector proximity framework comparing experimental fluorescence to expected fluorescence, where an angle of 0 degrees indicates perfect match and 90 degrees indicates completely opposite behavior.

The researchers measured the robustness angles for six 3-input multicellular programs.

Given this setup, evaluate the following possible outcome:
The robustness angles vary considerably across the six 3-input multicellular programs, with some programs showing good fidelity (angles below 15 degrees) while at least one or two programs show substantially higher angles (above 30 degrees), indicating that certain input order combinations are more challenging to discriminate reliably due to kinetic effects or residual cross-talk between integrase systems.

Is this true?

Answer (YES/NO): NO